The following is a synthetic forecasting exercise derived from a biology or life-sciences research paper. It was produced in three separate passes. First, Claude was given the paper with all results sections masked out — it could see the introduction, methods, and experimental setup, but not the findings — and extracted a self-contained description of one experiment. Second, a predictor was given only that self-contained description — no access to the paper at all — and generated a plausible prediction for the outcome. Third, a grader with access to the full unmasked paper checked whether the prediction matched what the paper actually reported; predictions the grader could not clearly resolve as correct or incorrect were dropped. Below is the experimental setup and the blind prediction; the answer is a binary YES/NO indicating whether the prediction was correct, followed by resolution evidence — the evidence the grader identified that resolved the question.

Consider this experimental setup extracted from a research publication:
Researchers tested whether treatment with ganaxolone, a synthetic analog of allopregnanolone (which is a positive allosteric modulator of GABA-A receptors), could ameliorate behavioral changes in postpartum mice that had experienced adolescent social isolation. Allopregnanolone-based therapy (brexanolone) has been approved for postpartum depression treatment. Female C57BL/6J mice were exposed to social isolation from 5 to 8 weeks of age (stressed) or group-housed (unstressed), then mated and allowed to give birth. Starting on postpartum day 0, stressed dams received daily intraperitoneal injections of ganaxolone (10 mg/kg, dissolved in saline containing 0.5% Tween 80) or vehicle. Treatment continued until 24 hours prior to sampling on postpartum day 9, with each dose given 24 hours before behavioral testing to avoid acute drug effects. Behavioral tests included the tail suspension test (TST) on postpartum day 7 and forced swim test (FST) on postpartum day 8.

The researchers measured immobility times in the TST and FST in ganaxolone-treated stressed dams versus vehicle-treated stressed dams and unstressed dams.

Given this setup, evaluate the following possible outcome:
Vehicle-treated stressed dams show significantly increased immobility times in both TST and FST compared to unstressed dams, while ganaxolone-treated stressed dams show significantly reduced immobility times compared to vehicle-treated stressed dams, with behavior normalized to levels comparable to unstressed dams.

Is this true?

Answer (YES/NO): NO